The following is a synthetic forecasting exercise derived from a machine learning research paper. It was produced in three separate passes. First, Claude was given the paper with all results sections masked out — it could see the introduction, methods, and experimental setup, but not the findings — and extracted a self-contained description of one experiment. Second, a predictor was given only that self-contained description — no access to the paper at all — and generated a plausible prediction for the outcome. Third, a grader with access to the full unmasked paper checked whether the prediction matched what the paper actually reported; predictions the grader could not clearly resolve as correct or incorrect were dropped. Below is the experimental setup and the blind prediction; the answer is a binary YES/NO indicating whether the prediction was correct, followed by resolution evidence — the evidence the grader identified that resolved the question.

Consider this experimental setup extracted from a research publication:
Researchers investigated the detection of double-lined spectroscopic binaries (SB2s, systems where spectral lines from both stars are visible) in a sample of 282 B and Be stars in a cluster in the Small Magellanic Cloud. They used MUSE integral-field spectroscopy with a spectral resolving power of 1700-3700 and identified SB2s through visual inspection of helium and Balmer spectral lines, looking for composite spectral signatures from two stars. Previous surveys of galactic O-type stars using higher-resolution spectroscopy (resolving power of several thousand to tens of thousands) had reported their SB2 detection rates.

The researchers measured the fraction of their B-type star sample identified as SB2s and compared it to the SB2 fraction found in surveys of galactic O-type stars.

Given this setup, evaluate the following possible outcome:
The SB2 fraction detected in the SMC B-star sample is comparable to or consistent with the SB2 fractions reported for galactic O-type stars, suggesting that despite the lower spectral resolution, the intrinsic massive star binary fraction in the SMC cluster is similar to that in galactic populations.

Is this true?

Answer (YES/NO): NO